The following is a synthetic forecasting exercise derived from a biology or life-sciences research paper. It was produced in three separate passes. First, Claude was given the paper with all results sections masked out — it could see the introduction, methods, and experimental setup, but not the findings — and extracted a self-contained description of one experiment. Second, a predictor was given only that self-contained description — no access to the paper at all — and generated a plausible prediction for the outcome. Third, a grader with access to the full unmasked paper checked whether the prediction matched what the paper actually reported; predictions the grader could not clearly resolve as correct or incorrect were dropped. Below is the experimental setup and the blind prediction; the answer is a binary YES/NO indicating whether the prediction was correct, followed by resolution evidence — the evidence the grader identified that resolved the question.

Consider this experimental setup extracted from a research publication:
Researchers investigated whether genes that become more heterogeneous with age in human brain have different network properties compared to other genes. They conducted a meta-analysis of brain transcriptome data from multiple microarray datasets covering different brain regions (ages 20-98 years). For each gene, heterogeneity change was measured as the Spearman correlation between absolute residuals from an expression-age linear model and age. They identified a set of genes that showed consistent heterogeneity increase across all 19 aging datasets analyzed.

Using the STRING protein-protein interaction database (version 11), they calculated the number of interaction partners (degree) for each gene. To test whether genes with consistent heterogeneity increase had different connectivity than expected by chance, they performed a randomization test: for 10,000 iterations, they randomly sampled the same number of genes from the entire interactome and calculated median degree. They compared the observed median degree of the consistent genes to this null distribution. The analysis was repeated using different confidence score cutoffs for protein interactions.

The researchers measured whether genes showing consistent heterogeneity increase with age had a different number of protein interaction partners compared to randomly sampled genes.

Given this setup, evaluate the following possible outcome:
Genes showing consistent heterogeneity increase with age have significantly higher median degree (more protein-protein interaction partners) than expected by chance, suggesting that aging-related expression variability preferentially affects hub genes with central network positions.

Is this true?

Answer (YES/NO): YES